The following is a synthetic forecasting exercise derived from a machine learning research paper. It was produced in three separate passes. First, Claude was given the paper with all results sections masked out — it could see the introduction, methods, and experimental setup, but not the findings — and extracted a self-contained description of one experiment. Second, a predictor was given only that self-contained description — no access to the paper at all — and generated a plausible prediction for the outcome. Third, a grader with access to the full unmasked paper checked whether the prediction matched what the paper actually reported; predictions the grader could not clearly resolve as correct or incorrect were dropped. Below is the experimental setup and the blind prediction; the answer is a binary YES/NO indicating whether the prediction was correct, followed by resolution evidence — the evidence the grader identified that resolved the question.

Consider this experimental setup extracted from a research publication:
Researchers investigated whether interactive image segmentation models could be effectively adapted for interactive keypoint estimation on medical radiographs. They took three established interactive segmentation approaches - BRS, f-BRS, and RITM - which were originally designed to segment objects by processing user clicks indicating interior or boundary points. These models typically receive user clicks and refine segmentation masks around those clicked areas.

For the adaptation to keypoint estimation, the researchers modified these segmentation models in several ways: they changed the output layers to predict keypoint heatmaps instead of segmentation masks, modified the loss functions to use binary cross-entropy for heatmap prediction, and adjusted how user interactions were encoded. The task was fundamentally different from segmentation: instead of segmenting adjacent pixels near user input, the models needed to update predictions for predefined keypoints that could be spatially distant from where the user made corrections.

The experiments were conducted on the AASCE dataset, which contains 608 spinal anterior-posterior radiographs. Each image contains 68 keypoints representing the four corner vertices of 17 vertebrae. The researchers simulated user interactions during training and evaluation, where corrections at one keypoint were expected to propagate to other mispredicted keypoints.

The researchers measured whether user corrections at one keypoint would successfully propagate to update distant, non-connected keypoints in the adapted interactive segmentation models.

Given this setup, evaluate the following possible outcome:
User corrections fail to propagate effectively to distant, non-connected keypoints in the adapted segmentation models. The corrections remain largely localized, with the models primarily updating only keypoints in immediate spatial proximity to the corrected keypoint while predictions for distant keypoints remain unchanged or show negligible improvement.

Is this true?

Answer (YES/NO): YES